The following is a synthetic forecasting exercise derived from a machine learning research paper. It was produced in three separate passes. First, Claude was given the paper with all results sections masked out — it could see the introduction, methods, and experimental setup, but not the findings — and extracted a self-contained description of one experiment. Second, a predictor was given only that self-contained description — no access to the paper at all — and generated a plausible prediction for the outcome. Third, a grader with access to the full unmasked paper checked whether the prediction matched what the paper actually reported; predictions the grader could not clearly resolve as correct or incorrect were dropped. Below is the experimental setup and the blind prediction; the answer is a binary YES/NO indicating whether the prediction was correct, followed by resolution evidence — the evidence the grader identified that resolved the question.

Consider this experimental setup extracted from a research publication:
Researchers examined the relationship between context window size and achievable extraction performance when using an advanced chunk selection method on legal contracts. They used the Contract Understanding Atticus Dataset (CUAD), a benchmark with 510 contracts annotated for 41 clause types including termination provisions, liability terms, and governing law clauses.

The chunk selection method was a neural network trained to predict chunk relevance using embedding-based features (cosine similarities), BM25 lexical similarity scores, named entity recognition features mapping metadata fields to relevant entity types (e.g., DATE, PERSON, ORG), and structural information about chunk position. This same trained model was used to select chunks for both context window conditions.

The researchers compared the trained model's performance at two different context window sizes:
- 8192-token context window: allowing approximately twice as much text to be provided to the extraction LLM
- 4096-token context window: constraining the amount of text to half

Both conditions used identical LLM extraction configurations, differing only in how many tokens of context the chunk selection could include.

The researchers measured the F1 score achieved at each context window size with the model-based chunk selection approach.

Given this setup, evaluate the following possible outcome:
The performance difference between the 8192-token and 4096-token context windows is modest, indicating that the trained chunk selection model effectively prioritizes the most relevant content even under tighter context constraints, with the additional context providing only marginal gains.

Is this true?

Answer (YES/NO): YES